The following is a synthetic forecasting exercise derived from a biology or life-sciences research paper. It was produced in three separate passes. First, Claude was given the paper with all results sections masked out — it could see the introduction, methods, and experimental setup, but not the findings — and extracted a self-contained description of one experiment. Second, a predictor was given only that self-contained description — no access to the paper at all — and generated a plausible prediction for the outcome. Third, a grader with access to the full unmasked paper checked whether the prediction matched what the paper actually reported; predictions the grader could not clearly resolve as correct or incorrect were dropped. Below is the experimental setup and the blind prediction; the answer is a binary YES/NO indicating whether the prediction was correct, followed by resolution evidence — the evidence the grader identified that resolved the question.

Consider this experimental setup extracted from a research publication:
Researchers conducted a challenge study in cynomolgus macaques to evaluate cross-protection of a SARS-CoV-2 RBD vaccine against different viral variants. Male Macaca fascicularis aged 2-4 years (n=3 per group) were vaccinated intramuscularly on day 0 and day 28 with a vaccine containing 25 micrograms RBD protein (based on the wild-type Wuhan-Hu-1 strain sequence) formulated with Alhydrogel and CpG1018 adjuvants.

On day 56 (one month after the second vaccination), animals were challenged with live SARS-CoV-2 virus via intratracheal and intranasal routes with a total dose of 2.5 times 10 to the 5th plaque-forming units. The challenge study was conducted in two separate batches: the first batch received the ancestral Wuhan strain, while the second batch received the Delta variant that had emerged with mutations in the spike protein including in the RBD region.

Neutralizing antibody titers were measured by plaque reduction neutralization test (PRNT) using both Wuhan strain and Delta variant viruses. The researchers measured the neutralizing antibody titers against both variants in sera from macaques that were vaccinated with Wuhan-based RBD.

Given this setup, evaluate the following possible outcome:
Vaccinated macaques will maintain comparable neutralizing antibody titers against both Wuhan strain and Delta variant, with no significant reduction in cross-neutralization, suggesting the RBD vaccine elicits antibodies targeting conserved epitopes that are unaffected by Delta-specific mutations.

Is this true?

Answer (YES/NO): NO